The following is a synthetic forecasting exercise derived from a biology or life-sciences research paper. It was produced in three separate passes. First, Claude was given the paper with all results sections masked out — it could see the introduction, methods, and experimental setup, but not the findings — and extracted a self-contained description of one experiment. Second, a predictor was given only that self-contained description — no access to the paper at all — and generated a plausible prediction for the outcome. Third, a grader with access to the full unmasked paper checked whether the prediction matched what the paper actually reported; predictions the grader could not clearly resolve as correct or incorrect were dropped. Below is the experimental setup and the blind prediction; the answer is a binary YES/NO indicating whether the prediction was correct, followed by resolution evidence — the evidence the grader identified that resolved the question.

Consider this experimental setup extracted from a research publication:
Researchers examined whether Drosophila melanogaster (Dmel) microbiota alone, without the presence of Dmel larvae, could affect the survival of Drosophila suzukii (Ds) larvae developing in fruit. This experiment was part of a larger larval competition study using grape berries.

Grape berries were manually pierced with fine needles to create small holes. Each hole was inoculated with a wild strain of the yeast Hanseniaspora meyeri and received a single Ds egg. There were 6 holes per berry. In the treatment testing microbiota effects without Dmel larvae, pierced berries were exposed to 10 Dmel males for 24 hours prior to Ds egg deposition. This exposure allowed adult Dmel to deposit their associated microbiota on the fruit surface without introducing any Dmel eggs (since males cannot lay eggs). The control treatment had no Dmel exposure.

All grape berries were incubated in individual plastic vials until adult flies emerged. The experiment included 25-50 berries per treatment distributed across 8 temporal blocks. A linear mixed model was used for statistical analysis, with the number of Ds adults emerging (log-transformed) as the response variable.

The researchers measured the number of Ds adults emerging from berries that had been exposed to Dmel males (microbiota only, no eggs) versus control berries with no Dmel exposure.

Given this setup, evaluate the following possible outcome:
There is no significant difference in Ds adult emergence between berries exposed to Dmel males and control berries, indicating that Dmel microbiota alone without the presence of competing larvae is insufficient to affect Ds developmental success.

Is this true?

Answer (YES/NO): YES